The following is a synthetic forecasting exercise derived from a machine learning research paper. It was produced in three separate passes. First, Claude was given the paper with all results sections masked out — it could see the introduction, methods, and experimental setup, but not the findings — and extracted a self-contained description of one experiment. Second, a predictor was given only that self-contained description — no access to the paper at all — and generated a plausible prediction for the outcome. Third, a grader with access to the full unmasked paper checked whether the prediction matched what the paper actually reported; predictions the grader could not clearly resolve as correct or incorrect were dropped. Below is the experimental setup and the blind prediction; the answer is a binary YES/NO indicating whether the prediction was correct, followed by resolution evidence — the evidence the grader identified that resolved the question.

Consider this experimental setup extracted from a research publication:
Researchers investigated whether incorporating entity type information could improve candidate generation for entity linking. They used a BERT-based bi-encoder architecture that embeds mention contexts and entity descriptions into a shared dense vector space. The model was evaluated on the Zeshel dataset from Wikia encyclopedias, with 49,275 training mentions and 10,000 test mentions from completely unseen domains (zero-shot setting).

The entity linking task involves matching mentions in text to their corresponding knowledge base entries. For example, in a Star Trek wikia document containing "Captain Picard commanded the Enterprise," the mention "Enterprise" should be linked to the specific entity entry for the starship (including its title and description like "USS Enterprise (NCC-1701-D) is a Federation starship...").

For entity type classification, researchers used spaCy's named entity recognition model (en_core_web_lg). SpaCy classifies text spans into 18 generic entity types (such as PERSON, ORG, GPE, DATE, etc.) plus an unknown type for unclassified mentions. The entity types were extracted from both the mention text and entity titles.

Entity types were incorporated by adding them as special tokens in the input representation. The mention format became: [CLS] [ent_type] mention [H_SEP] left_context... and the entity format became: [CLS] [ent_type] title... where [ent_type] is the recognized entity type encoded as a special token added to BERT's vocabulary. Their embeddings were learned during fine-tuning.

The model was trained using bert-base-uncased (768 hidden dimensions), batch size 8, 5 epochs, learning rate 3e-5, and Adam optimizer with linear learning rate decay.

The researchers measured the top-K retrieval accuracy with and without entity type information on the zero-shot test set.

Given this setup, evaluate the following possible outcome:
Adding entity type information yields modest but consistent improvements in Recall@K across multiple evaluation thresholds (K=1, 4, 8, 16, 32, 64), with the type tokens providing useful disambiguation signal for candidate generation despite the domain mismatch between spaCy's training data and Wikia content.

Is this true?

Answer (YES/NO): NO